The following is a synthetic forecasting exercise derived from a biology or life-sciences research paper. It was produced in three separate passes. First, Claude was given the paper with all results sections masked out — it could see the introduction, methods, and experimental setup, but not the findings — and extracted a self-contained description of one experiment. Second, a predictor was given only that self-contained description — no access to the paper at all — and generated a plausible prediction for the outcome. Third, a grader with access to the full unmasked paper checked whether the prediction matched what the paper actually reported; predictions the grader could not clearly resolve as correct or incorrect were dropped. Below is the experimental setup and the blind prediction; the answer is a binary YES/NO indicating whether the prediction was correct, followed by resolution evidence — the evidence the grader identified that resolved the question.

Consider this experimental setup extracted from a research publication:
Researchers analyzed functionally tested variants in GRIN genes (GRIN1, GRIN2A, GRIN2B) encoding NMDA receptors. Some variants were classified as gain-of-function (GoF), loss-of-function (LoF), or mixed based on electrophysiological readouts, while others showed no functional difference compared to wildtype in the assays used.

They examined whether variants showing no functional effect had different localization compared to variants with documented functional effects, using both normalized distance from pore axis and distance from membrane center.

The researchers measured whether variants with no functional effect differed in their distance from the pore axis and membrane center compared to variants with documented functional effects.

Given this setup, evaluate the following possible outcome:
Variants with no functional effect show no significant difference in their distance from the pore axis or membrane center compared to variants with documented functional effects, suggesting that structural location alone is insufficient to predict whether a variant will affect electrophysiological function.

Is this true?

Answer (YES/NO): NO